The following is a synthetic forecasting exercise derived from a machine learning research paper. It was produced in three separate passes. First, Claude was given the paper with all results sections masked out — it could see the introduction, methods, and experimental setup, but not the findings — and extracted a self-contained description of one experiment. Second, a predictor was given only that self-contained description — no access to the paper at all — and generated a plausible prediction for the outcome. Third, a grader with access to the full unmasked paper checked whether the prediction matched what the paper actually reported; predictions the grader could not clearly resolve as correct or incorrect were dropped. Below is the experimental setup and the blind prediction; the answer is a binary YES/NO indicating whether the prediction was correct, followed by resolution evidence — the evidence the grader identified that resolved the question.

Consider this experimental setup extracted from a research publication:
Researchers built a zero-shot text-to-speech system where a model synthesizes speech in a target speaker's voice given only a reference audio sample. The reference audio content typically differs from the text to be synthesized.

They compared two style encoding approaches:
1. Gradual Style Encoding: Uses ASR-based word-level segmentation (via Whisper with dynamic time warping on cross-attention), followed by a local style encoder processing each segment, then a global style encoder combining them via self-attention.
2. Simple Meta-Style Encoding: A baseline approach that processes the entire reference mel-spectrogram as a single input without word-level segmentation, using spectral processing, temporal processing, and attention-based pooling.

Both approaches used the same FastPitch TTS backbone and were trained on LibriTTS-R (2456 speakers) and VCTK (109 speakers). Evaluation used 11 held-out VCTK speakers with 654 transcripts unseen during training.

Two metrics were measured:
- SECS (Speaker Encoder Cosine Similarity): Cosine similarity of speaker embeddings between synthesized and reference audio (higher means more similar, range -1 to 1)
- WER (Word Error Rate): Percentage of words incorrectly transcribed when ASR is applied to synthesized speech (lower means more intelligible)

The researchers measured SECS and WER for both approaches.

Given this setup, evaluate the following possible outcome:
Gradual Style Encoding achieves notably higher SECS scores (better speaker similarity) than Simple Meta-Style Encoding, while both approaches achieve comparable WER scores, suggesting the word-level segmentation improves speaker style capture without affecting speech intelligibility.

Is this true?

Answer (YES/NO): NO